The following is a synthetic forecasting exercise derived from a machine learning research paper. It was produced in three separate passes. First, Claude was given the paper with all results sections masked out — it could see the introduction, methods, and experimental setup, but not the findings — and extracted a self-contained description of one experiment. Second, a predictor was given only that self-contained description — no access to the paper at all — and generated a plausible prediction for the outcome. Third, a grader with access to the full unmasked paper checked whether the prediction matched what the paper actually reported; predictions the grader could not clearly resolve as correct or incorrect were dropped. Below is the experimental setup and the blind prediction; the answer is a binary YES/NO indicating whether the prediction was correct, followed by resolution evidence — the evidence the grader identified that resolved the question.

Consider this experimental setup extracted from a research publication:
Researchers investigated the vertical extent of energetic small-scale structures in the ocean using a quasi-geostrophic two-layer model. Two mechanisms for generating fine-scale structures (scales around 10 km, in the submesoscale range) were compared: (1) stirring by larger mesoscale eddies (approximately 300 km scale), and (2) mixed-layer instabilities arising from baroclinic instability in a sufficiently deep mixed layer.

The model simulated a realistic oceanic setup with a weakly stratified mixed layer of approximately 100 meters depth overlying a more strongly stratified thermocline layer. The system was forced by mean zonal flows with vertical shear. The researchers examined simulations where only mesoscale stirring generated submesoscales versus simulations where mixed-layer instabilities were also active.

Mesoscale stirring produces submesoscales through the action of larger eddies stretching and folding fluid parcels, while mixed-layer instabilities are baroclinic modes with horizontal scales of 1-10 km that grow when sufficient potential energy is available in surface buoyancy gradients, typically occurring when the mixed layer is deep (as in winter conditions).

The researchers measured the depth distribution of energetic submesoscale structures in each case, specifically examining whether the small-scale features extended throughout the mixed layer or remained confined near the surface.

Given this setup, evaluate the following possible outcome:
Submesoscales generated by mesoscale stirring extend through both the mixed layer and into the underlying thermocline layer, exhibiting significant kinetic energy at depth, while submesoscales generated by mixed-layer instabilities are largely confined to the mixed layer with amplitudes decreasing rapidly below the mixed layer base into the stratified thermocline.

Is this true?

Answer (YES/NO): NO